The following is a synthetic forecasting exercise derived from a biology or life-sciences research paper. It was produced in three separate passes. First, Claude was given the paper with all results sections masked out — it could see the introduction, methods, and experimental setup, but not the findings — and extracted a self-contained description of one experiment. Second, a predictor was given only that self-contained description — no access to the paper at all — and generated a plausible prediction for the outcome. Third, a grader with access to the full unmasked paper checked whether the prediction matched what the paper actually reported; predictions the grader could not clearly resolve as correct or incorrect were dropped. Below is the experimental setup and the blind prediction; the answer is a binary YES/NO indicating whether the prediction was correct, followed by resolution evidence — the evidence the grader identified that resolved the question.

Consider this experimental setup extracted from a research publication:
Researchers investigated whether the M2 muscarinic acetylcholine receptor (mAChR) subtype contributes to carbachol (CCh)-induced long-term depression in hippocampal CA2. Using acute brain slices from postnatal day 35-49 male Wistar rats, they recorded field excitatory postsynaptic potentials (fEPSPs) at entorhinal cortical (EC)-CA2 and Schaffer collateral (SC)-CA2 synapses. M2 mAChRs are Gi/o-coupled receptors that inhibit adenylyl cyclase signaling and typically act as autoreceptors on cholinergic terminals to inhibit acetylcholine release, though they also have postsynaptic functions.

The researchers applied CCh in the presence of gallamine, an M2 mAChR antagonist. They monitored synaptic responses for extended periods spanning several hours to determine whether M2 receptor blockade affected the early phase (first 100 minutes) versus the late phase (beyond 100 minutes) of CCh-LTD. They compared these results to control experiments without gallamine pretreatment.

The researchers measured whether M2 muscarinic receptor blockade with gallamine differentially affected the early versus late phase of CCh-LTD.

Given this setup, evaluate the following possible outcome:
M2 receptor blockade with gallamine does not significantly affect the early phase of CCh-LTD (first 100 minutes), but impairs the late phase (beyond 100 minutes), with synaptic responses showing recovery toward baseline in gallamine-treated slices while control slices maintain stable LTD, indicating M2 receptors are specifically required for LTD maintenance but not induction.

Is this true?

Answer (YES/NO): YES